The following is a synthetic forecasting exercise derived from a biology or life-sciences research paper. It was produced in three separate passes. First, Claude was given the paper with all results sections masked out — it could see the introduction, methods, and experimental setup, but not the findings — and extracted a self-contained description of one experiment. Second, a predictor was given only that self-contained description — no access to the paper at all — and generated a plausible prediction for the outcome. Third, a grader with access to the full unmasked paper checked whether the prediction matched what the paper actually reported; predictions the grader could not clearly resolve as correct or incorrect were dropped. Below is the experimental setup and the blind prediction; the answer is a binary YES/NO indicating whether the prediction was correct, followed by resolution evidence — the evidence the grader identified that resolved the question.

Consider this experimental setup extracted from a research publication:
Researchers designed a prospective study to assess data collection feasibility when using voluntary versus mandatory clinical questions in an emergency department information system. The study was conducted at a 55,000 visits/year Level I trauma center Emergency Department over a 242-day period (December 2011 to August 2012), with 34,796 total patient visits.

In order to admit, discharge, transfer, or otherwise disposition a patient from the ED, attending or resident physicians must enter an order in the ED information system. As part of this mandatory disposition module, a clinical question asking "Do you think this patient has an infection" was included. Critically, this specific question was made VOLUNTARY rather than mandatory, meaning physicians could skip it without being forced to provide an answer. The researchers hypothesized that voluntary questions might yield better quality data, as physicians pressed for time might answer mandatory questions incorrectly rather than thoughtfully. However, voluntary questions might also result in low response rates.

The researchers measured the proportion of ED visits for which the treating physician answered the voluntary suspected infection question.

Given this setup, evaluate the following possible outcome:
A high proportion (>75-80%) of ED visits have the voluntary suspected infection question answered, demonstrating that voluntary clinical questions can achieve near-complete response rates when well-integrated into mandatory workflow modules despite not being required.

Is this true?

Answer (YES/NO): YES